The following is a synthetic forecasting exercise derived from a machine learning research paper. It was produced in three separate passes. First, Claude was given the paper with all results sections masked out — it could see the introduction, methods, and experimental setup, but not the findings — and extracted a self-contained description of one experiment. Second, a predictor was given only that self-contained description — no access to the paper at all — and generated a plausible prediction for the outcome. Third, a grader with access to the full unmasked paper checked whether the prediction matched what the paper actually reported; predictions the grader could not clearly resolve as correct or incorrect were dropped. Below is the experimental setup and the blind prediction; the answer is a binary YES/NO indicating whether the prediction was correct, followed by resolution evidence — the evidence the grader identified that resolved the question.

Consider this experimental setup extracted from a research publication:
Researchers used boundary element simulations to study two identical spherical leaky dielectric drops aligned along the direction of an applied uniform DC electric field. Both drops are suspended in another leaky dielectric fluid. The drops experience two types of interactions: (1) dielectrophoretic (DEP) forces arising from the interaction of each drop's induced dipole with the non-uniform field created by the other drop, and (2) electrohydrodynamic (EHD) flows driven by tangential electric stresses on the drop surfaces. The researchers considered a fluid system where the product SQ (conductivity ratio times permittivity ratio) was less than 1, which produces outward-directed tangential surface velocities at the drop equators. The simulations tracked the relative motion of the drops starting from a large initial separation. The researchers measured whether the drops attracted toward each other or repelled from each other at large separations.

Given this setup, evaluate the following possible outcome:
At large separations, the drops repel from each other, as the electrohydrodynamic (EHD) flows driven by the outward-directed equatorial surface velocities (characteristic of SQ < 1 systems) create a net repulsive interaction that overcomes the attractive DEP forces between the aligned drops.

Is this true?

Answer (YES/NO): YES